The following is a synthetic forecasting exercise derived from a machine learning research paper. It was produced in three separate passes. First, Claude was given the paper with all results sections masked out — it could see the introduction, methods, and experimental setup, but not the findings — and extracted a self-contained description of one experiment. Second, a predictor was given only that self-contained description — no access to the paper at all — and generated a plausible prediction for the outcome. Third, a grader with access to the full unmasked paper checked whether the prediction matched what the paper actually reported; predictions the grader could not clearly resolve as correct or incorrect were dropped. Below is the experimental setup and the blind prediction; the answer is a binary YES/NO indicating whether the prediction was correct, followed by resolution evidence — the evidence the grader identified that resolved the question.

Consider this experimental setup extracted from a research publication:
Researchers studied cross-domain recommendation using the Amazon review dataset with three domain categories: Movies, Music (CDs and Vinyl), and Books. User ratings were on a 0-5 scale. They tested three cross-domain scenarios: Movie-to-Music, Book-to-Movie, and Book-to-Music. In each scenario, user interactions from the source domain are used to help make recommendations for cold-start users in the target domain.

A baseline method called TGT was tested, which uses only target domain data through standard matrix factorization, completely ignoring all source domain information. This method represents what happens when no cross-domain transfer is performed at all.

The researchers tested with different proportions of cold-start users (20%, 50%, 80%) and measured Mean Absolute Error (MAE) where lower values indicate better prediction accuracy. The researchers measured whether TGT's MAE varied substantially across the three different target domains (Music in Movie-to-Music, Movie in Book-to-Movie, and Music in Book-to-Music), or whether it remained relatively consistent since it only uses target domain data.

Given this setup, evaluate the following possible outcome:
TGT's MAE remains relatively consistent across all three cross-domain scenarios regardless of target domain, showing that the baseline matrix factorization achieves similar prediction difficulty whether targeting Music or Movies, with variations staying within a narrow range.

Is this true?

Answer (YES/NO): NO